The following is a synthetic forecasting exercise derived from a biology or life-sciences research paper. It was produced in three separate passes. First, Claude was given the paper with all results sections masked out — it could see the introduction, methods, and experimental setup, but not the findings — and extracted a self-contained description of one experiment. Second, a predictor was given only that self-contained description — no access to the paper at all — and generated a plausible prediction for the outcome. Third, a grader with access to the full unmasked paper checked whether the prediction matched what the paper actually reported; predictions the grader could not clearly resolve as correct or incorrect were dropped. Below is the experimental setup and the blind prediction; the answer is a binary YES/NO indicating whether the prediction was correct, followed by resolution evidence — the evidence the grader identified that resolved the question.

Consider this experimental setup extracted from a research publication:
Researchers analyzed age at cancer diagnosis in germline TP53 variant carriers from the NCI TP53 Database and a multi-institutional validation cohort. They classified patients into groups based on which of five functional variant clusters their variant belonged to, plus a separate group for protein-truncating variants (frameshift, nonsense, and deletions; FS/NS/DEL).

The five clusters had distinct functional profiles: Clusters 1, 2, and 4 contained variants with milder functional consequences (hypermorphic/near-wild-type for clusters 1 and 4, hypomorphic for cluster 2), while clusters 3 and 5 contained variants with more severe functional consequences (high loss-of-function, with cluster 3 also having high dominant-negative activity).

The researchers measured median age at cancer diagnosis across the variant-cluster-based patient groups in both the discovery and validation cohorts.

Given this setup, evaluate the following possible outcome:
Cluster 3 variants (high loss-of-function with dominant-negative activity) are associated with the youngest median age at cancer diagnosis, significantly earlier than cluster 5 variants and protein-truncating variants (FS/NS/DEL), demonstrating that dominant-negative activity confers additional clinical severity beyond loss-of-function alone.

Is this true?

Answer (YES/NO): NO